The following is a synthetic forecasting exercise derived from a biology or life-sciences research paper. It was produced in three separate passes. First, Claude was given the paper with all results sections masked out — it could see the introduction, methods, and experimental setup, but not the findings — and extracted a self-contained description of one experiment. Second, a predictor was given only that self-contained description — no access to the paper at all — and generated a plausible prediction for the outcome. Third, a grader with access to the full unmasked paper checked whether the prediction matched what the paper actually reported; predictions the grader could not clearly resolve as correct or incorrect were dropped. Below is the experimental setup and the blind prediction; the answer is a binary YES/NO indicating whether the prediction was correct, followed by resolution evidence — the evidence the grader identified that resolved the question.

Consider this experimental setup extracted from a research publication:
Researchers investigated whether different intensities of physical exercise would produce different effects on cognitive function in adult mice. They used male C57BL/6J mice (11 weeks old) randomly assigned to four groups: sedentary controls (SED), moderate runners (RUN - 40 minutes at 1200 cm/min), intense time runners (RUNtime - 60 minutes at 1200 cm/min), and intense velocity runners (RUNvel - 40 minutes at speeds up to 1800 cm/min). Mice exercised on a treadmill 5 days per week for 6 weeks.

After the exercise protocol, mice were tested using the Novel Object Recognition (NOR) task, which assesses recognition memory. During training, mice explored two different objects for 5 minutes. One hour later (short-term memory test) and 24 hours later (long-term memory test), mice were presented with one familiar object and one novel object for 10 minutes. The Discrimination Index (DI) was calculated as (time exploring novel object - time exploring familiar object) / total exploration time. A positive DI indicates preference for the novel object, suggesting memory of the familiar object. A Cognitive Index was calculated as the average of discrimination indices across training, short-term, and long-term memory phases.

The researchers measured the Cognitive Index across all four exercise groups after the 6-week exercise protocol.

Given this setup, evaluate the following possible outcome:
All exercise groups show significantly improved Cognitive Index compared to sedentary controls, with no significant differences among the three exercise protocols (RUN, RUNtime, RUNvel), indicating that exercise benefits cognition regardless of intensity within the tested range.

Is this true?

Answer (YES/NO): NO